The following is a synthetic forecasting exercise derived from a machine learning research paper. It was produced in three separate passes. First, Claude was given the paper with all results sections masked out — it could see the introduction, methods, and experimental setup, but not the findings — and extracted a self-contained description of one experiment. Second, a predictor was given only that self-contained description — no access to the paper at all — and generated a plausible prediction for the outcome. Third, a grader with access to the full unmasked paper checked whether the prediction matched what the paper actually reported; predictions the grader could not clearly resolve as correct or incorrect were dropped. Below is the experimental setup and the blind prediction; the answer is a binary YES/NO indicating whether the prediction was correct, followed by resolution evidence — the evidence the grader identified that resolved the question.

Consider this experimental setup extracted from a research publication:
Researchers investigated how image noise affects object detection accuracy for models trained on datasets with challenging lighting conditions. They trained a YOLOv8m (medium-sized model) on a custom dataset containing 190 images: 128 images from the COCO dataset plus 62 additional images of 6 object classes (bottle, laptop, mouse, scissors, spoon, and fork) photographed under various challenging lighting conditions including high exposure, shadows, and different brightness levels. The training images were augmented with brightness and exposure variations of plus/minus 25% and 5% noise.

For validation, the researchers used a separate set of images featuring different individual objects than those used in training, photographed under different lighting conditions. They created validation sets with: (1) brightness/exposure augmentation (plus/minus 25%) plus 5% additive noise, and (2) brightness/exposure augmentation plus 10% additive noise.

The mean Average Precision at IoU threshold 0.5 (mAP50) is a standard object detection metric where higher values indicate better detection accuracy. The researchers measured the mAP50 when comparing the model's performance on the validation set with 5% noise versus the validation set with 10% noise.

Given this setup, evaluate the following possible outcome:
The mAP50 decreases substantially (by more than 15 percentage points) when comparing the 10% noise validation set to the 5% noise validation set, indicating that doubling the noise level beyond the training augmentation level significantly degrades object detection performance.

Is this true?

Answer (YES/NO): NO